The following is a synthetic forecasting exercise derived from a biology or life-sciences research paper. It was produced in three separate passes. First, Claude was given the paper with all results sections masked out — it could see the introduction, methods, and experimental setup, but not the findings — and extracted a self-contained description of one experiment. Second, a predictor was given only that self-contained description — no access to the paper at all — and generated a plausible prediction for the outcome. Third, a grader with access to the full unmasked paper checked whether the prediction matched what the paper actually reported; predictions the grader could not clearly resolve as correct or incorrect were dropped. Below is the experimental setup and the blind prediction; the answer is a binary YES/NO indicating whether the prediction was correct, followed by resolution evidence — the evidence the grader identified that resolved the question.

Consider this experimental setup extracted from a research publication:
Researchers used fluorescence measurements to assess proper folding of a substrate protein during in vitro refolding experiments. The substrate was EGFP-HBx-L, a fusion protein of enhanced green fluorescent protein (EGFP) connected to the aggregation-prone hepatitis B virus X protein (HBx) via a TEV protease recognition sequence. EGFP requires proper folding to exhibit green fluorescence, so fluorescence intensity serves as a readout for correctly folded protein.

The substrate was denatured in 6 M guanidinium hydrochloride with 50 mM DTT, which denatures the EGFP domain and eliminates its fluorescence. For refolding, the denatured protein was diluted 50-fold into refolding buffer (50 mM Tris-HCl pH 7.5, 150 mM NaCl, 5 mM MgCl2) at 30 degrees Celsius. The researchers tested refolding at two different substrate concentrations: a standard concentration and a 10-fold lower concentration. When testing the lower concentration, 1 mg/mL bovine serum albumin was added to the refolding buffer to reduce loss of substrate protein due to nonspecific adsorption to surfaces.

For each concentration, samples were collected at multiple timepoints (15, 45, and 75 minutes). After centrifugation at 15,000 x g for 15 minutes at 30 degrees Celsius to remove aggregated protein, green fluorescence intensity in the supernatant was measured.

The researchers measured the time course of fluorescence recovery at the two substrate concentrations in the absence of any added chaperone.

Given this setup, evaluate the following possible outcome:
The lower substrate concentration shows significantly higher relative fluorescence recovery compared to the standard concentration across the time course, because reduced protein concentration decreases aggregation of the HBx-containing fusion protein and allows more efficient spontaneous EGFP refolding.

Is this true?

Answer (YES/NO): YES